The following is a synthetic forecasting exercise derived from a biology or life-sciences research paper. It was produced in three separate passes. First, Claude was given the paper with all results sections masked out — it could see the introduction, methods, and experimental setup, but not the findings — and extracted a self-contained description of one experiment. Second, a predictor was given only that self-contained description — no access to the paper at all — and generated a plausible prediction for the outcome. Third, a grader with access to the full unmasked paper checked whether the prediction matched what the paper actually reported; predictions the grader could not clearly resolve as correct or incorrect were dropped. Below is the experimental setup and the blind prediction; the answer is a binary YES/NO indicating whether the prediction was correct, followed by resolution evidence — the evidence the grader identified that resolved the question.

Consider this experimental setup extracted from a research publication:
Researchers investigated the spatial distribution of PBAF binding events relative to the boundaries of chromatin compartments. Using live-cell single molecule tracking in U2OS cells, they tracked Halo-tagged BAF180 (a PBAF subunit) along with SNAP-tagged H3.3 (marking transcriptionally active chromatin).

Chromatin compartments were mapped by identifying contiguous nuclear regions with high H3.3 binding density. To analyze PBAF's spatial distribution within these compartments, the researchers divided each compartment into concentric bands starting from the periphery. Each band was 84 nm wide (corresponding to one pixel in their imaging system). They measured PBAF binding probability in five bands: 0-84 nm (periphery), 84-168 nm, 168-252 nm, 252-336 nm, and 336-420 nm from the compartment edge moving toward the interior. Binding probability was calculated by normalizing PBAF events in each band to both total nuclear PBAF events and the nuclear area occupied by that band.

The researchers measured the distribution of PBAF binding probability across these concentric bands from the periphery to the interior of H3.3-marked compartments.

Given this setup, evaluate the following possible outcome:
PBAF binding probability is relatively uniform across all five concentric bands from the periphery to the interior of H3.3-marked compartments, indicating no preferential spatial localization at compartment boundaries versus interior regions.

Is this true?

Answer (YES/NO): NO